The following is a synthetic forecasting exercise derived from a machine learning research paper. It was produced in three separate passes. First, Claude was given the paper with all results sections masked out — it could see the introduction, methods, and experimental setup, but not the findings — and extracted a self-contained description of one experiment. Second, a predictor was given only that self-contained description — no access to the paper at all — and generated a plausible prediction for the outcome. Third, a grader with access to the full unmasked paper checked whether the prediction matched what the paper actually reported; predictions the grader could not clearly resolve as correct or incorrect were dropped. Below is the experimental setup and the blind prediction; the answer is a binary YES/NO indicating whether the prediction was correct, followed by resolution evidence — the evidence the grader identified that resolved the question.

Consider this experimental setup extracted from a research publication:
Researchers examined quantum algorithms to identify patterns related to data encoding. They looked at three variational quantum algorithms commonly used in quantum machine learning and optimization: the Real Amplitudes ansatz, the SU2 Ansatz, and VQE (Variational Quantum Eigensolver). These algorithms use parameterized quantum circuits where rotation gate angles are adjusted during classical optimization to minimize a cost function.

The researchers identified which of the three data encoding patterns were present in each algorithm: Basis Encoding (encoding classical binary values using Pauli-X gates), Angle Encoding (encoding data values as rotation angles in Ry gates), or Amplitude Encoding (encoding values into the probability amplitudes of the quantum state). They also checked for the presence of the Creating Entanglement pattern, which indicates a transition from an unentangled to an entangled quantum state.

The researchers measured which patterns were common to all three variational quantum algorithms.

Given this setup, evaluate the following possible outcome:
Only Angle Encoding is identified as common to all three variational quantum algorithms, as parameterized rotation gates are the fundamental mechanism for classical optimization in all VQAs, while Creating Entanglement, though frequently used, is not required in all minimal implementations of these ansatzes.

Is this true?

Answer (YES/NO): NO